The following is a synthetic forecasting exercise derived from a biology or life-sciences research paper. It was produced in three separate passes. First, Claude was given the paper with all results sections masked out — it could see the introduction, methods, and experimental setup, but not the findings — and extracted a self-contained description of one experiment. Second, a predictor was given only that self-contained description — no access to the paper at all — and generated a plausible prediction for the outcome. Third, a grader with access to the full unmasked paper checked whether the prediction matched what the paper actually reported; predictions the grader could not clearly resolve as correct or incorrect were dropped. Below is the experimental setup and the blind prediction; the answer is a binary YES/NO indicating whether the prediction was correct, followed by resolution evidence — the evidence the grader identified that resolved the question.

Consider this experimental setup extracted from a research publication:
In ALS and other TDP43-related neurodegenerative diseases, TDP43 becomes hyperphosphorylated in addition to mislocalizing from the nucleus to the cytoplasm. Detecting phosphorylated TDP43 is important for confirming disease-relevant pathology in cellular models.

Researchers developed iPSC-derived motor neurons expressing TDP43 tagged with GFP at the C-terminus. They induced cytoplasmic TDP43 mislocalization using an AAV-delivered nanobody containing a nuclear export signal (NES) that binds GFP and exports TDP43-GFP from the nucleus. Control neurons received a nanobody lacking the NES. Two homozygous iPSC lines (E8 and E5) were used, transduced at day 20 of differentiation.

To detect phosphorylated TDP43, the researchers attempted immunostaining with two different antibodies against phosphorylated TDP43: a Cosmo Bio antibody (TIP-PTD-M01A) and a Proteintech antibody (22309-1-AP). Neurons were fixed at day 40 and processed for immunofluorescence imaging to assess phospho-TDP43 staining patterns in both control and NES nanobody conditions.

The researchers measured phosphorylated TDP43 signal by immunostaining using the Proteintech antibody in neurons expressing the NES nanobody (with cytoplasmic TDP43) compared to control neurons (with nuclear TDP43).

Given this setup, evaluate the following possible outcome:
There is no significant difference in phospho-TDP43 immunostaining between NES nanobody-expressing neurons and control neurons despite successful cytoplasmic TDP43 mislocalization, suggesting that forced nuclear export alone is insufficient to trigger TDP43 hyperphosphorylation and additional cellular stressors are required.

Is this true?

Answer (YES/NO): NO